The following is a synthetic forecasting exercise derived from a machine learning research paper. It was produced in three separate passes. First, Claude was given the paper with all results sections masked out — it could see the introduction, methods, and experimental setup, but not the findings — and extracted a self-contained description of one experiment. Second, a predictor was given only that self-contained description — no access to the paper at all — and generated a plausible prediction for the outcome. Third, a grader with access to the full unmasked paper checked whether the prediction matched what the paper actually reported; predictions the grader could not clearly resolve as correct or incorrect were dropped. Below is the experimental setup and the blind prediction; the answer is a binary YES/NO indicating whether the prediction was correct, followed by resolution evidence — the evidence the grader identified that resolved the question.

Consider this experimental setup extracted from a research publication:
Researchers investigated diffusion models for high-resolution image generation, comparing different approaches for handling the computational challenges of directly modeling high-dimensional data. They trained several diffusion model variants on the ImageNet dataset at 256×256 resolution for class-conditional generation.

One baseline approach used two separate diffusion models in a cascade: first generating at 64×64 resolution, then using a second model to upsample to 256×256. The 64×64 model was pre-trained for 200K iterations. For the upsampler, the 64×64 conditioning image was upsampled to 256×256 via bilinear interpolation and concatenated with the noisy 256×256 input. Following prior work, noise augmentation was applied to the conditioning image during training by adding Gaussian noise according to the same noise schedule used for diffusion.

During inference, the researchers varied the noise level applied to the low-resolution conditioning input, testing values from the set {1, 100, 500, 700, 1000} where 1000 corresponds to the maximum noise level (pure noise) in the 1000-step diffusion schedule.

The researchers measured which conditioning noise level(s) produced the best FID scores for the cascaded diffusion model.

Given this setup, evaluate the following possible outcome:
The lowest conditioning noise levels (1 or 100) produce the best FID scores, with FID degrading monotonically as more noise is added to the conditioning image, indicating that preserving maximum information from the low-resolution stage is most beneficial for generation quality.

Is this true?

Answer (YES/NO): NO